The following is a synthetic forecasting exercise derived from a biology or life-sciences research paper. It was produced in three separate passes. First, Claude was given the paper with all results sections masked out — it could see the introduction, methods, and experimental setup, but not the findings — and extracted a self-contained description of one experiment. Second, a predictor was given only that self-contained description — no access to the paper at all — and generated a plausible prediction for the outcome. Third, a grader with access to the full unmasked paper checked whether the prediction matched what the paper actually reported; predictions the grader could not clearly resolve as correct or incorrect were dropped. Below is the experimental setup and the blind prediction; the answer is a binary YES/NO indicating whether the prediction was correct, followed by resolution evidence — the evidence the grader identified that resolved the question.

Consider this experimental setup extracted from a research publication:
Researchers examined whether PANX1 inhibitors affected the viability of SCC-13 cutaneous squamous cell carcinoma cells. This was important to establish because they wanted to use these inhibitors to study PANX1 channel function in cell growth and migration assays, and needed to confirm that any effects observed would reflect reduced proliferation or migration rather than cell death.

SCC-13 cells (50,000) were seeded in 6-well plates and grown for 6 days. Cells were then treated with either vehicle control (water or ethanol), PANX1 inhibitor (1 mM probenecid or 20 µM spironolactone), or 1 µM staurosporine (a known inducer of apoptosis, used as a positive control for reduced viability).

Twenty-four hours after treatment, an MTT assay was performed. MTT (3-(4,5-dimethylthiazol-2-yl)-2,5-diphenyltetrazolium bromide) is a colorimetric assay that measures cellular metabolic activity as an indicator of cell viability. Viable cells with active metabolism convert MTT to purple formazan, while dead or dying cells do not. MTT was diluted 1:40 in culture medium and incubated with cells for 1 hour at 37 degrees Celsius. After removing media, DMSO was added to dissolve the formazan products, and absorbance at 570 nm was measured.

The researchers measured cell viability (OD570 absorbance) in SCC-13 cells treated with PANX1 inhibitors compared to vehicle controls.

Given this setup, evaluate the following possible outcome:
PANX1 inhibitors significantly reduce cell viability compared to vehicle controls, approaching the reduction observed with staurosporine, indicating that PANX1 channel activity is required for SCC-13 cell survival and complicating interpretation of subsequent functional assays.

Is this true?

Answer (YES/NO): NO